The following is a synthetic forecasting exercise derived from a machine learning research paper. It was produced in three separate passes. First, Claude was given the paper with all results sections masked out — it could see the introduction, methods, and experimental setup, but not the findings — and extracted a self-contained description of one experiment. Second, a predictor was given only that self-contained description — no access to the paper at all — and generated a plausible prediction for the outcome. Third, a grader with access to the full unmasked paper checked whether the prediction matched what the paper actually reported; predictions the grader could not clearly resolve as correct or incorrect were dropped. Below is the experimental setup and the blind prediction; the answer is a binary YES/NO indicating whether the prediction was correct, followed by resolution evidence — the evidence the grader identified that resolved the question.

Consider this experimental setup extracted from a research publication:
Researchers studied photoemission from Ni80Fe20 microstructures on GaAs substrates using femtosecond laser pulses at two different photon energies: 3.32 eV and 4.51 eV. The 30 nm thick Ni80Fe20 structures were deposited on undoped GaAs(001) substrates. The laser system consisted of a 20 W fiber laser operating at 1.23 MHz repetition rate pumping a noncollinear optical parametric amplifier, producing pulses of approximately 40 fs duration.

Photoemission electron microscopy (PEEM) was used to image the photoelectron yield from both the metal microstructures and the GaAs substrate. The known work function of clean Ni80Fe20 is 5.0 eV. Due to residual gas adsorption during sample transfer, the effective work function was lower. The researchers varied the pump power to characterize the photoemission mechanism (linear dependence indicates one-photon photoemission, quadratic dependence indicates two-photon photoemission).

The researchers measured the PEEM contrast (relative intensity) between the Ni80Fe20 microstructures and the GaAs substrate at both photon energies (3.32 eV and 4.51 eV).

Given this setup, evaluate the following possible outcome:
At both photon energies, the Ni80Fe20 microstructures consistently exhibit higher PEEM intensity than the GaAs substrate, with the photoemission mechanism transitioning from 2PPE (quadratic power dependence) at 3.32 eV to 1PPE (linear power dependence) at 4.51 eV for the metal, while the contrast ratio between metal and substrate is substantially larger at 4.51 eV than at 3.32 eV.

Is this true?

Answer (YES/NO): NO